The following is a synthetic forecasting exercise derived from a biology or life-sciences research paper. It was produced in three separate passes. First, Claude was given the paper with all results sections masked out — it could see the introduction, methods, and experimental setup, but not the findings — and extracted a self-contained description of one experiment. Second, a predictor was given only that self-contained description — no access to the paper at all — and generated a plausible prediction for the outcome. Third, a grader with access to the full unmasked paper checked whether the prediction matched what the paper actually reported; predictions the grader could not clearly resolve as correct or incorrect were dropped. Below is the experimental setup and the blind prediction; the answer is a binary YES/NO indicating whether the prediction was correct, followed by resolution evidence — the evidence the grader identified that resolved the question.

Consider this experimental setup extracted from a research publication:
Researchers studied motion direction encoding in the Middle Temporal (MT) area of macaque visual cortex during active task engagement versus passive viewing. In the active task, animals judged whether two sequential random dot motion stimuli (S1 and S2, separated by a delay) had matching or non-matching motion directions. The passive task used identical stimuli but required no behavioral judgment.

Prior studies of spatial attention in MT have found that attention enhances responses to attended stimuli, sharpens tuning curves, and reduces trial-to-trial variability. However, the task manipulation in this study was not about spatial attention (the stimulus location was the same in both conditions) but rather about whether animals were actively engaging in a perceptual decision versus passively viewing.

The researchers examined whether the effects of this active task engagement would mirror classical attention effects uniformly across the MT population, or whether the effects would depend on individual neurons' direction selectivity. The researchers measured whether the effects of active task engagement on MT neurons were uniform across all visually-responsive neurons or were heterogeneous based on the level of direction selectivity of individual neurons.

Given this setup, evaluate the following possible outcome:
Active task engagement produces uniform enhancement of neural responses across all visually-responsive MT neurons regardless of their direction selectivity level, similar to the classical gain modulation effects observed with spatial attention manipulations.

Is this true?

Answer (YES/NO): NO